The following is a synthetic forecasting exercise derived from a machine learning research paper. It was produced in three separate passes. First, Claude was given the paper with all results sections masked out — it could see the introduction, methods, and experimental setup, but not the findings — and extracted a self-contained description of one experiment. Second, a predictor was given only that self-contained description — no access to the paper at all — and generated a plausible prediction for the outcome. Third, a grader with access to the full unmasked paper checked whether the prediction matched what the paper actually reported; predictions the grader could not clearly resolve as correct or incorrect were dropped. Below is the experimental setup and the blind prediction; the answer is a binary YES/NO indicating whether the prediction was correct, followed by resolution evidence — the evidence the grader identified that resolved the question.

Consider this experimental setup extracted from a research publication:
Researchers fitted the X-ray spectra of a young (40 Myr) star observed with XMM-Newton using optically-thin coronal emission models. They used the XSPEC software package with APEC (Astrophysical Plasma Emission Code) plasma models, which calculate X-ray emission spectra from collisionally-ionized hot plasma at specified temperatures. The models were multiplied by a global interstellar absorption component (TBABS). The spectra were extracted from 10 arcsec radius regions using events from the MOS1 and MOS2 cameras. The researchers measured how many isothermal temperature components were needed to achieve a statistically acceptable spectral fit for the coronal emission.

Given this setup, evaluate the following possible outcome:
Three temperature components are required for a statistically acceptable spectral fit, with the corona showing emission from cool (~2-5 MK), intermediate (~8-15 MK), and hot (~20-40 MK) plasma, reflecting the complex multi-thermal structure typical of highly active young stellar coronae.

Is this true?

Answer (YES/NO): NO